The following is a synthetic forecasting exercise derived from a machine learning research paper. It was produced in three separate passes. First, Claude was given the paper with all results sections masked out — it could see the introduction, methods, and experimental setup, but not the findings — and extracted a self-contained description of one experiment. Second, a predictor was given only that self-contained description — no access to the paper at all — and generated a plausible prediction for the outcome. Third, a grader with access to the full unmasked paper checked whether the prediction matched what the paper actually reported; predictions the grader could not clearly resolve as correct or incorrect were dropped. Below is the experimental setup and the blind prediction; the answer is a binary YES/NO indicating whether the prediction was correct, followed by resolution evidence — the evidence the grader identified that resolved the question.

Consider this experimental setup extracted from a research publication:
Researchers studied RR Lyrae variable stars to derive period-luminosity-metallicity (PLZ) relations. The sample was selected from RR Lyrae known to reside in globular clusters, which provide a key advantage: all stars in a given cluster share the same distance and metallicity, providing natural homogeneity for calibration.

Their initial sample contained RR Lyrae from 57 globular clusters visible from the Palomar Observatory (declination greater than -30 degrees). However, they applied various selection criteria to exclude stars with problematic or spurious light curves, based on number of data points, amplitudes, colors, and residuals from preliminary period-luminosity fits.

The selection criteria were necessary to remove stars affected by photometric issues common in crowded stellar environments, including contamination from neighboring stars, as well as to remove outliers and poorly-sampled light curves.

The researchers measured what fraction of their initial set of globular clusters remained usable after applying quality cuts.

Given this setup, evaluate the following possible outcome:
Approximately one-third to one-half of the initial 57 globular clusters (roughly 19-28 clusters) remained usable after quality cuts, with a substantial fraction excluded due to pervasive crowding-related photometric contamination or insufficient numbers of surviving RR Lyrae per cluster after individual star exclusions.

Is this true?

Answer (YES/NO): NO